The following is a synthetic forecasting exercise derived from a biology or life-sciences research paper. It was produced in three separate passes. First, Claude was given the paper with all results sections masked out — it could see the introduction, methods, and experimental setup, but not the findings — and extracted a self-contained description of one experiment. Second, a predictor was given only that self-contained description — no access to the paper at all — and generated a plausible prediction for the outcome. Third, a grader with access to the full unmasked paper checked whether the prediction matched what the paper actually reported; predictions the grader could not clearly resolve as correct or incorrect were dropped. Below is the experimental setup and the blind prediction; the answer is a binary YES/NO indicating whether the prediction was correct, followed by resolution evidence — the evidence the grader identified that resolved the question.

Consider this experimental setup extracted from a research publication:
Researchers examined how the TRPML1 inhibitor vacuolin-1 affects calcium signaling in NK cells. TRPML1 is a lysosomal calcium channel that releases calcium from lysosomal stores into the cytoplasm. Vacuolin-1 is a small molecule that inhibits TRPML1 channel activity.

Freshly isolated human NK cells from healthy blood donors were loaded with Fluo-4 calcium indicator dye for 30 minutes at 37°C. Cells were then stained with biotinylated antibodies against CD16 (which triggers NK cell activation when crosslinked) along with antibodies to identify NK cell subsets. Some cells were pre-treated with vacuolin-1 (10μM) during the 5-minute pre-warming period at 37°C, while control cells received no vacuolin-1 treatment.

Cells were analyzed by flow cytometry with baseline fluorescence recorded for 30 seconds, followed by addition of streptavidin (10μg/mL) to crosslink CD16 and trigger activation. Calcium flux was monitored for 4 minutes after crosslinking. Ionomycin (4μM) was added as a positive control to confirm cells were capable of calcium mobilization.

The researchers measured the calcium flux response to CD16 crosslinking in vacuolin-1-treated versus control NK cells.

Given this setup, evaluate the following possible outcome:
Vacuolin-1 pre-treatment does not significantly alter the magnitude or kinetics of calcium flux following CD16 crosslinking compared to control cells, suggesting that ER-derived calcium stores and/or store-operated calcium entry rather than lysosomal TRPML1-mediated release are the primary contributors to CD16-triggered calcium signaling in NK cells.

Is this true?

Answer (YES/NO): NO